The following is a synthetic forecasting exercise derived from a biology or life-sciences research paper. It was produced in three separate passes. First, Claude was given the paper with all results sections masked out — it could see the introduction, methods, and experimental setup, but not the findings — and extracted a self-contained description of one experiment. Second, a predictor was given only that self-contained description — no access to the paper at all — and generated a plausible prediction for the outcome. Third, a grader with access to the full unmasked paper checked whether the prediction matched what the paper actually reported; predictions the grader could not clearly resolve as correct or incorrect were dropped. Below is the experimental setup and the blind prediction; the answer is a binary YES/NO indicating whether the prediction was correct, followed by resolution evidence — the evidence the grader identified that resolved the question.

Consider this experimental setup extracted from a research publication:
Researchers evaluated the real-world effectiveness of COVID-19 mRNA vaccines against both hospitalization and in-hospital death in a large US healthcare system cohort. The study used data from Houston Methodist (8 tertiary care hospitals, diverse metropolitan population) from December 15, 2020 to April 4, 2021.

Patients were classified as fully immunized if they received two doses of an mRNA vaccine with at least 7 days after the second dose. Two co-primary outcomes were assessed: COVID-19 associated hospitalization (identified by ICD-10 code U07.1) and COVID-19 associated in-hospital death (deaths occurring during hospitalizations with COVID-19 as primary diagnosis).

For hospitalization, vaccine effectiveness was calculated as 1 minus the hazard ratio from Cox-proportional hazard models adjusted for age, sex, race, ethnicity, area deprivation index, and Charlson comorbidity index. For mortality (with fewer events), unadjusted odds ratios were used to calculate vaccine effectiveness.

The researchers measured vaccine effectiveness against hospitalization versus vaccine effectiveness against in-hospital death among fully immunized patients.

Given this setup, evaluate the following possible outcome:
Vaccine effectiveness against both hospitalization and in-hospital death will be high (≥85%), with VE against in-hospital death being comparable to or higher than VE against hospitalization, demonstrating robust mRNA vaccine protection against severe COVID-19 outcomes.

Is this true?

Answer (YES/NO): YES